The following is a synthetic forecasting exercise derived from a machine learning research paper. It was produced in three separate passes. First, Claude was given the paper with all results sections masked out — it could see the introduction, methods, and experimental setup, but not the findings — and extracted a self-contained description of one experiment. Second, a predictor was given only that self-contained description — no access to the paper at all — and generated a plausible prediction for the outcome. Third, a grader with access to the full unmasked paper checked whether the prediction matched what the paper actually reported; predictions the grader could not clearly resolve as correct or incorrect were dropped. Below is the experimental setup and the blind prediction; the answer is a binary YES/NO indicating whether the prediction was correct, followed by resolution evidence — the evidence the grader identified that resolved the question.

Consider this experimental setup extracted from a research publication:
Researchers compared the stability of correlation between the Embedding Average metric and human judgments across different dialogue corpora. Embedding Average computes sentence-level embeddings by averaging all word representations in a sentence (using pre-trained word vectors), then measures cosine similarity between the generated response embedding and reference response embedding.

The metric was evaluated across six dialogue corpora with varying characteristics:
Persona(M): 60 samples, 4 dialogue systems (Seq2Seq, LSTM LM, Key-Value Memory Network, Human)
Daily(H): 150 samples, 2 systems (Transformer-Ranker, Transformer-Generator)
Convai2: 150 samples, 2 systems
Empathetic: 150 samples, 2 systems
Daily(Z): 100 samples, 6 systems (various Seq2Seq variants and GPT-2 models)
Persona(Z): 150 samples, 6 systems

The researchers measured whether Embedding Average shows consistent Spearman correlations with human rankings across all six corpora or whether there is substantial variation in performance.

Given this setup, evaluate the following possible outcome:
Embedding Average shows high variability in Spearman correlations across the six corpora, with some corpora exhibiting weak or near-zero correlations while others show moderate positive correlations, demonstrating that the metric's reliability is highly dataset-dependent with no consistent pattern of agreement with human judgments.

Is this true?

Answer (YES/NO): NO